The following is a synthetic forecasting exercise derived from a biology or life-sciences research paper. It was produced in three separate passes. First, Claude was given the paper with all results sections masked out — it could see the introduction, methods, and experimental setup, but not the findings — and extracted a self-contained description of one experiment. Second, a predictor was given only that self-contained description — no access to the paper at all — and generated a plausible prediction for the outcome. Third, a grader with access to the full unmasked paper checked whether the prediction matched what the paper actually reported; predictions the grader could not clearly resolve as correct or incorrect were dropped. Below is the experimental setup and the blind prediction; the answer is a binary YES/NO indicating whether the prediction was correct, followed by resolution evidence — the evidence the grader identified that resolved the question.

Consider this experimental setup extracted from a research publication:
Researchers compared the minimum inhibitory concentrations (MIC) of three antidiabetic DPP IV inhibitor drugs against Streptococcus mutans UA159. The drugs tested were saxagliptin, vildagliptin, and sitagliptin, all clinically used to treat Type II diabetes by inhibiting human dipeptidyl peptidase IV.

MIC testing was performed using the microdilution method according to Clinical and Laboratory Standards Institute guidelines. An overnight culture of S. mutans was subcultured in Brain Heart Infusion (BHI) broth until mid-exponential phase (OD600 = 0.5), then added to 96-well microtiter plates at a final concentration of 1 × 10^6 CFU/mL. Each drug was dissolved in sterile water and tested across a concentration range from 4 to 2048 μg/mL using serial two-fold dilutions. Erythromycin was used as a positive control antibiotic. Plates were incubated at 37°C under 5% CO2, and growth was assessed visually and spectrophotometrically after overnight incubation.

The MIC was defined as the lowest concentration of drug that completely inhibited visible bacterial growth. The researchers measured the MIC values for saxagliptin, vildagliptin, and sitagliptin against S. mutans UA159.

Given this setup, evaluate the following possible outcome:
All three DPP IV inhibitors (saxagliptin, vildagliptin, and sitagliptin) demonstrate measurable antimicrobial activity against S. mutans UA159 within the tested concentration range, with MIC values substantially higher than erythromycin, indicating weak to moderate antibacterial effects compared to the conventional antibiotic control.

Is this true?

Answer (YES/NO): NO